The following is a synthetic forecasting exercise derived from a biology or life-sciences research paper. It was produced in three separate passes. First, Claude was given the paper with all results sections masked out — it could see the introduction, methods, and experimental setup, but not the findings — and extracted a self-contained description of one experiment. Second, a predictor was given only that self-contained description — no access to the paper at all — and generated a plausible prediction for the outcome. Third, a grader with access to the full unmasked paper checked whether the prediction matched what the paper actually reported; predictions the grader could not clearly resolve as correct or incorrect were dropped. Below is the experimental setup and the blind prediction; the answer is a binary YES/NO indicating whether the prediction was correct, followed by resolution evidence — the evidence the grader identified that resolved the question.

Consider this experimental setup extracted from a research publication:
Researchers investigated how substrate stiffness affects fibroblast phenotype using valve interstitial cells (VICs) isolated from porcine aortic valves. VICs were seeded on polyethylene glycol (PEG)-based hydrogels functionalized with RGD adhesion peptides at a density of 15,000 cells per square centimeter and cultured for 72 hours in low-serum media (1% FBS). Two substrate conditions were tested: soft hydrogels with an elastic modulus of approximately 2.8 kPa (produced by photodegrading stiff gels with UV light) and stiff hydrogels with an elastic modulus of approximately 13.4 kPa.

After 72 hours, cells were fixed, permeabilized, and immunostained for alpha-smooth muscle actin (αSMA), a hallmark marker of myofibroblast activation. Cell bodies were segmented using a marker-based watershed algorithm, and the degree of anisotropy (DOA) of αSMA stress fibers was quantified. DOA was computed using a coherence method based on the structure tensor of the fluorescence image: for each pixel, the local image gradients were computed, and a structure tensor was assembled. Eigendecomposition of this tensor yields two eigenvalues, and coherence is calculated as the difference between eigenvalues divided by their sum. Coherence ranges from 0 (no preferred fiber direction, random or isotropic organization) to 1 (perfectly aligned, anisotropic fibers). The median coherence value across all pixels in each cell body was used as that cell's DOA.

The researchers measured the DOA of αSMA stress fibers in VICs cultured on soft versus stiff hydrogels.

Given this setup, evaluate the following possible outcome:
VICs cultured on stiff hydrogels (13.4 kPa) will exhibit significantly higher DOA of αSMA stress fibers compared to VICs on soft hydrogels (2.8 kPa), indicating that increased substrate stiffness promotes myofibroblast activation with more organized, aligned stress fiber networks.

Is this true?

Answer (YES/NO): YES